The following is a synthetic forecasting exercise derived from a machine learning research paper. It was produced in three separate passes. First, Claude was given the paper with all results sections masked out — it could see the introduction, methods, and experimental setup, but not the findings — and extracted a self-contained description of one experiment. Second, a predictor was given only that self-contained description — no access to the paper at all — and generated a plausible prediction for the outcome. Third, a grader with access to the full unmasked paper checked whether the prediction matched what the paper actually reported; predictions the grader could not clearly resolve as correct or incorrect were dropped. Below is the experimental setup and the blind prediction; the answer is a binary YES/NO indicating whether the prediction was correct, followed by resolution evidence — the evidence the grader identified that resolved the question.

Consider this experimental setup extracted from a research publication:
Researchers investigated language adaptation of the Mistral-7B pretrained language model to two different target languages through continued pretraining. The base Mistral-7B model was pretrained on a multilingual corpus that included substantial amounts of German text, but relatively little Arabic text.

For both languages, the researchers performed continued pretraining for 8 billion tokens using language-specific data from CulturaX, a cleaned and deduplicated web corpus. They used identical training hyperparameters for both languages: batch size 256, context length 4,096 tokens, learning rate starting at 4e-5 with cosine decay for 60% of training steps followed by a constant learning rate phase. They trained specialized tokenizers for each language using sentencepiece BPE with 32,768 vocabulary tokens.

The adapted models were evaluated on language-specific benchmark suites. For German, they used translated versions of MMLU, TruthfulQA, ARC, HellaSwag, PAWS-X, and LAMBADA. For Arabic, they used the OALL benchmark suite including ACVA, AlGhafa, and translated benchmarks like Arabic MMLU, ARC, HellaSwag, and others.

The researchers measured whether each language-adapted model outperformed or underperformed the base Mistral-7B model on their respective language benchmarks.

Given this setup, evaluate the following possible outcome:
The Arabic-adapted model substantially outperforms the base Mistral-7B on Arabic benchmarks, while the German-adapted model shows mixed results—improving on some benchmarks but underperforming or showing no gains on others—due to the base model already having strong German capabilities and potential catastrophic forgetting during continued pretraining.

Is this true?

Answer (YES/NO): NO